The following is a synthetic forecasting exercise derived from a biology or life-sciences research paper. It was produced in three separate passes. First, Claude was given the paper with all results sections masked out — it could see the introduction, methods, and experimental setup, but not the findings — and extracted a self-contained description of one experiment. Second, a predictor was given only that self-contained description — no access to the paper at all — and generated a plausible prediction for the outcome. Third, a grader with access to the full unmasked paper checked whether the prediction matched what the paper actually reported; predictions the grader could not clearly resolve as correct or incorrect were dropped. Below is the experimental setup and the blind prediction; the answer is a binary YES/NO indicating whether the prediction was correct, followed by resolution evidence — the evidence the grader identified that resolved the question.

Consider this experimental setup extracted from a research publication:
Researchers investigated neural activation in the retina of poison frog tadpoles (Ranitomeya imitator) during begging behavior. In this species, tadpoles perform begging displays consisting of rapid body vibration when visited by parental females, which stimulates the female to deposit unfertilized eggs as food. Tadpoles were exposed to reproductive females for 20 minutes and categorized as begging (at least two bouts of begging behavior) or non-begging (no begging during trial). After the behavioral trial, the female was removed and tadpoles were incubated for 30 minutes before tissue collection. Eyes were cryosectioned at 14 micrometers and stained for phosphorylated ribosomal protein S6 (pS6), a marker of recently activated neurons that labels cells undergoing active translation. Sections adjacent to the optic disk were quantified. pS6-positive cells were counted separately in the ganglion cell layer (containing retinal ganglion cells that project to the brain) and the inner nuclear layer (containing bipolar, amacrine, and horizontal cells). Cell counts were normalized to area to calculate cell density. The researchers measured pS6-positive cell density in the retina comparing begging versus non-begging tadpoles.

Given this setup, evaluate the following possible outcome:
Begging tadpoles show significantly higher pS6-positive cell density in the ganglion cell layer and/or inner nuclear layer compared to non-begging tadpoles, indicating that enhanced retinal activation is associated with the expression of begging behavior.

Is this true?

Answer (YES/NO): NO